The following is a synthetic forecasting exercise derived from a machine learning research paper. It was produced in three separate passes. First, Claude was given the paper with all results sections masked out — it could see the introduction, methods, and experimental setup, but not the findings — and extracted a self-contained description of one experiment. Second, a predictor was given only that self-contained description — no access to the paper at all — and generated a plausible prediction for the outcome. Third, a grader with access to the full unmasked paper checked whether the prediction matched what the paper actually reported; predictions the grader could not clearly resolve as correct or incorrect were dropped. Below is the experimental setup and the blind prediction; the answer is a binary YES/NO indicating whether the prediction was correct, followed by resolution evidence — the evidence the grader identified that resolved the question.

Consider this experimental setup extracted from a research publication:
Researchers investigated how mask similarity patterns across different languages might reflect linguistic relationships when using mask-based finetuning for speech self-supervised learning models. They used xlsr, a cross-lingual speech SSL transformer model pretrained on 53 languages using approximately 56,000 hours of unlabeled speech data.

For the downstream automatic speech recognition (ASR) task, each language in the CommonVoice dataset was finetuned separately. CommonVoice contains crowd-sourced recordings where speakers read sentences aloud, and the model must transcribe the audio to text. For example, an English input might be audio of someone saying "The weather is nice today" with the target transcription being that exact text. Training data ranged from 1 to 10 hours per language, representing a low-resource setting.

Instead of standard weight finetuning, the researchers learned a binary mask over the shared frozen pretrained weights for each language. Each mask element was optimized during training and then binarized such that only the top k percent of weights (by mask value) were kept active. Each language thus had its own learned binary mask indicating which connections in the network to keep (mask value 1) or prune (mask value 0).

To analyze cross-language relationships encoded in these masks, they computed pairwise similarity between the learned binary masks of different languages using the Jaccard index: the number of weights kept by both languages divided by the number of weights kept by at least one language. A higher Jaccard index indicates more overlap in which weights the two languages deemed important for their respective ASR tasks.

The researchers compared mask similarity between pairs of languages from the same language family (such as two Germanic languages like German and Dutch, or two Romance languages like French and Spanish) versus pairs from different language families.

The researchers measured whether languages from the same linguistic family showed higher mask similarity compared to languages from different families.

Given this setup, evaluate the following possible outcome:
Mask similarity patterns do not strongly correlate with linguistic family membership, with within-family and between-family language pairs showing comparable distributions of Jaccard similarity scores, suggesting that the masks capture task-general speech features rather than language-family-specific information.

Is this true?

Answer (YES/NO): NO